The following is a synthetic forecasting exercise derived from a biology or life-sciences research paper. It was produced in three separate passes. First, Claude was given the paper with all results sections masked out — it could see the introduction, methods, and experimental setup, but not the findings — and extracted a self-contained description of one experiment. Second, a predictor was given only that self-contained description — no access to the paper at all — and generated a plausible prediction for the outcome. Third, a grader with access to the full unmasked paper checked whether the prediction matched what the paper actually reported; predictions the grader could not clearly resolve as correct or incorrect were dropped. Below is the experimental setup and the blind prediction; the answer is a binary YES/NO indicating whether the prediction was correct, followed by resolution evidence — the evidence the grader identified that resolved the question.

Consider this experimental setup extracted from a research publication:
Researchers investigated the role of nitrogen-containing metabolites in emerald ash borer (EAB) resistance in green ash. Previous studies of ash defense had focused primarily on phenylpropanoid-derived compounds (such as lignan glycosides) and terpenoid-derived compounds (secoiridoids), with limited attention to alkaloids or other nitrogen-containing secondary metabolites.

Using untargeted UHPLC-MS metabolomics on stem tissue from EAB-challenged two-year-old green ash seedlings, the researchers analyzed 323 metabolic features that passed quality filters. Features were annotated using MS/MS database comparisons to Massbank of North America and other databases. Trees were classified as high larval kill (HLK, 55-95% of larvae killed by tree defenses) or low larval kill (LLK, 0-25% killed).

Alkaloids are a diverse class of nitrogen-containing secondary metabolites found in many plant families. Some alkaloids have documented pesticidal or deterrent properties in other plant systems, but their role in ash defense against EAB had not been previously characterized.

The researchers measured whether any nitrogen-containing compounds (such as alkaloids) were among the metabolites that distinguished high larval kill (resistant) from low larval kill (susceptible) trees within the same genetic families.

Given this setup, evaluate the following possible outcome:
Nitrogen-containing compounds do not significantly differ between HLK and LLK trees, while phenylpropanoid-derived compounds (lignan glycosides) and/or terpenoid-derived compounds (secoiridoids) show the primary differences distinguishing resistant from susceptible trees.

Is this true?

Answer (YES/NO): NO